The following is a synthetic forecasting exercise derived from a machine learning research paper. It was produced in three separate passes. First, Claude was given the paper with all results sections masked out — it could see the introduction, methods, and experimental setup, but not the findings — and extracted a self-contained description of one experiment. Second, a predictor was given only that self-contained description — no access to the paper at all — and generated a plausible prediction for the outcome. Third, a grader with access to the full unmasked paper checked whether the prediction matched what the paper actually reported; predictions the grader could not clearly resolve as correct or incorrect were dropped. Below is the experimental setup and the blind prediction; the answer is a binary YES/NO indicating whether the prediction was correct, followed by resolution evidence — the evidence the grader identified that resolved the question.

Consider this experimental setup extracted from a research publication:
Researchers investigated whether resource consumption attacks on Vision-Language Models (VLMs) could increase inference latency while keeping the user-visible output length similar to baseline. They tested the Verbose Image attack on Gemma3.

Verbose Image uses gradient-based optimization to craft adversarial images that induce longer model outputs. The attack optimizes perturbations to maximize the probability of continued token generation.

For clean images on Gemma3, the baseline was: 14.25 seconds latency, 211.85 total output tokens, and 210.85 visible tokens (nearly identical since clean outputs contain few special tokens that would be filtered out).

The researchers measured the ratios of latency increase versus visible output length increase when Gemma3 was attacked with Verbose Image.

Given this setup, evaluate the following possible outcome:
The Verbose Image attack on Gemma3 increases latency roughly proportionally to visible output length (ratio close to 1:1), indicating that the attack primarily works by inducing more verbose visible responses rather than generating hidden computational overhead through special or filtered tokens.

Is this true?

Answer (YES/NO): YES